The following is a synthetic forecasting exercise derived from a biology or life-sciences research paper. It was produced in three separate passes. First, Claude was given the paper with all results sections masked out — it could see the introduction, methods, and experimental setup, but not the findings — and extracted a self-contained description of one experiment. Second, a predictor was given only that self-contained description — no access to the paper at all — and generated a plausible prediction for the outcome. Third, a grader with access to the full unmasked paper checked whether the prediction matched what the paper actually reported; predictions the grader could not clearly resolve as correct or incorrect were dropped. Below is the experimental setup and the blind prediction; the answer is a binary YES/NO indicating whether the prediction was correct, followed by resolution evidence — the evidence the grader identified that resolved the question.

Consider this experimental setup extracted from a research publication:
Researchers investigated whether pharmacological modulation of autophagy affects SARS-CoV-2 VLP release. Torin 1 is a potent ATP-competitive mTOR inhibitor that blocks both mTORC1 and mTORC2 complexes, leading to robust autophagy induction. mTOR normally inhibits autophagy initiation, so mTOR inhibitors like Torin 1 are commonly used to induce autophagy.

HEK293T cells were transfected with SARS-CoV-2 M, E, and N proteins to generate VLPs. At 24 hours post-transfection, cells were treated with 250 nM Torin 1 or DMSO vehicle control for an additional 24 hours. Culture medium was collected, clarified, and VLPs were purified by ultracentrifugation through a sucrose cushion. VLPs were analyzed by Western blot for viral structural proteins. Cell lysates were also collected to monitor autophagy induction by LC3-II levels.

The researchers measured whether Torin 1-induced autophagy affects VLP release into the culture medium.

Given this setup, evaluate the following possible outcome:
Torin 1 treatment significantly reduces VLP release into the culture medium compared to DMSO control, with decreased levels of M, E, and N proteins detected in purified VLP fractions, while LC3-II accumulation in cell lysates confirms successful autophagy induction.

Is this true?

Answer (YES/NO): NO